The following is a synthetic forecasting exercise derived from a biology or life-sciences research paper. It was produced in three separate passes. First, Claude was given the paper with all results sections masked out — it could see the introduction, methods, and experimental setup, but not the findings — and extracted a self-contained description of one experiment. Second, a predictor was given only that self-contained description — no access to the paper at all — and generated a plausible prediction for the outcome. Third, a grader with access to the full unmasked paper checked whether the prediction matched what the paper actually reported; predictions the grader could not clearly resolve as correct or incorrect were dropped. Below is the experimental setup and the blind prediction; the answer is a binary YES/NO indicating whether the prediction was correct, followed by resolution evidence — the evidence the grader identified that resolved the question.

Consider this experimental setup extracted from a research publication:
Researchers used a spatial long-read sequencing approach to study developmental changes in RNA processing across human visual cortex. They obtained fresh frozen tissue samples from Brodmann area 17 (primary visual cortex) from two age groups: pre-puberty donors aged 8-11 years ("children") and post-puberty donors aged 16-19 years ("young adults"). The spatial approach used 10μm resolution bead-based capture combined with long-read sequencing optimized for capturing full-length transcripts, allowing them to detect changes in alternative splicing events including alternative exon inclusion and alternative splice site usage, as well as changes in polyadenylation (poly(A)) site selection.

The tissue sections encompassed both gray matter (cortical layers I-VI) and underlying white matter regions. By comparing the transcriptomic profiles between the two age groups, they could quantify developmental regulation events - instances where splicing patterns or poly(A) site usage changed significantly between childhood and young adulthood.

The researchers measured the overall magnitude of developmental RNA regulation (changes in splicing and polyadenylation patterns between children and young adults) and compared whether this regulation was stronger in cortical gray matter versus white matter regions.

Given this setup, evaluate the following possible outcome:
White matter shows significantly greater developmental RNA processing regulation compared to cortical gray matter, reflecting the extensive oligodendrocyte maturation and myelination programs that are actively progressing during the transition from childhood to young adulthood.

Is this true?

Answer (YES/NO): NO